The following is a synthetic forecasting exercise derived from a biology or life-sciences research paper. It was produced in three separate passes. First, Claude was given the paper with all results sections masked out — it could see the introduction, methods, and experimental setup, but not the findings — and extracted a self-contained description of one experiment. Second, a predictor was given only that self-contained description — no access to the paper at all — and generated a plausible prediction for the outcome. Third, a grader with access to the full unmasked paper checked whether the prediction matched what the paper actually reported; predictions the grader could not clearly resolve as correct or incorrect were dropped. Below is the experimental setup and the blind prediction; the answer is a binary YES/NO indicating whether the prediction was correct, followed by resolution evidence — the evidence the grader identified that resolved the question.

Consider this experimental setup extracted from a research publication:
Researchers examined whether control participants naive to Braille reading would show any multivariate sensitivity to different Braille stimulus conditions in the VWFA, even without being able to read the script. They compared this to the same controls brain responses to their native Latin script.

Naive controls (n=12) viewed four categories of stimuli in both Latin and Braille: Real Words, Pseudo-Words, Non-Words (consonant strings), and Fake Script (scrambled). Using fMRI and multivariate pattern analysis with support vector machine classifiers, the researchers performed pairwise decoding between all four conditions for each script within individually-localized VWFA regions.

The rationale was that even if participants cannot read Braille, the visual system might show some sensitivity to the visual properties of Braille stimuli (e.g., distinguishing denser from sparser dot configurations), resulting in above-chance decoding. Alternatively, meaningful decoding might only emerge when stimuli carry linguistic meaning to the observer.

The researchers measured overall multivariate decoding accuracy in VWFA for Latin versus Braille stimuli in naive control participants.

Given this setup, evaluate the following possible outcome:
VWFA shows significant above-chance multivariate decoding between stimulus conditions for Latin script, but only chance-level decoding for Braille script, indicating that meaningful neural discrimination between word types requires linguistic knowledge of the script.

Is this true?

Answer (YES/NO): YES